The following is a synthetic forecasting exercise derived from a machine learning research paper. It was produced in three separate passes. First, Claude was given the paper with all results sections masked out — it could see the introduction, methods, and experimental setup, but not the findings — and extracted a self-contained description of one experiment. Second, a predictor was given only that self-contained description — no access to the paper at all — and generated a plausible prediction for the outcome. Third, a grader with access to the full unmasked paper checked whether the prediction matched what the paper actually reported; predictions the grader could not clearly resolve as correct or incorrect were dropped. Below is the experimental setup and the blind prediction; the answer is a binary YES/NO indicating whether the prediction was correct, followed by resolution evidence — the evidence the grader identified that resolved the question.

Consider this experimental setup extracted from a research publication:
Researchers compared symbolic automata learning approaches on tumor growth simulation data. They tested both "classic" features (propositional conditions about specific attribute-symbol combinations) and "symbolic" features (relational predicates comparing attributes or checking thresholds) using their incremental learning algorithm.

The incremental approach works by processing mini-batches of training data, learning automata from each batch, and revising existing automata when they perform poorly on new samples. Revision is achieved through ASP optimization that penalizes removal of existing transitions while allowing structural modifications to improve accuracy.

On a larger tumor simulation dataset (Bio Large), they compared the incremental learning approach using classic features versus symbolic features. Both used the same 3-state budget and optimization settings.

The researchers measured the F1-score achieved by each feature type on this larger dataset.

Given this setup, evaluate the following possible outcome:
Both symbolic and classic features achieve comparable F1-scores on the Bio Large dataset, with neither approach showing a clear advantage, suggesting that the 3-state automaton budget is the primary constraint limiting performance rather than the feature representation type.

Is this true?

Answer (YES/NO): NO